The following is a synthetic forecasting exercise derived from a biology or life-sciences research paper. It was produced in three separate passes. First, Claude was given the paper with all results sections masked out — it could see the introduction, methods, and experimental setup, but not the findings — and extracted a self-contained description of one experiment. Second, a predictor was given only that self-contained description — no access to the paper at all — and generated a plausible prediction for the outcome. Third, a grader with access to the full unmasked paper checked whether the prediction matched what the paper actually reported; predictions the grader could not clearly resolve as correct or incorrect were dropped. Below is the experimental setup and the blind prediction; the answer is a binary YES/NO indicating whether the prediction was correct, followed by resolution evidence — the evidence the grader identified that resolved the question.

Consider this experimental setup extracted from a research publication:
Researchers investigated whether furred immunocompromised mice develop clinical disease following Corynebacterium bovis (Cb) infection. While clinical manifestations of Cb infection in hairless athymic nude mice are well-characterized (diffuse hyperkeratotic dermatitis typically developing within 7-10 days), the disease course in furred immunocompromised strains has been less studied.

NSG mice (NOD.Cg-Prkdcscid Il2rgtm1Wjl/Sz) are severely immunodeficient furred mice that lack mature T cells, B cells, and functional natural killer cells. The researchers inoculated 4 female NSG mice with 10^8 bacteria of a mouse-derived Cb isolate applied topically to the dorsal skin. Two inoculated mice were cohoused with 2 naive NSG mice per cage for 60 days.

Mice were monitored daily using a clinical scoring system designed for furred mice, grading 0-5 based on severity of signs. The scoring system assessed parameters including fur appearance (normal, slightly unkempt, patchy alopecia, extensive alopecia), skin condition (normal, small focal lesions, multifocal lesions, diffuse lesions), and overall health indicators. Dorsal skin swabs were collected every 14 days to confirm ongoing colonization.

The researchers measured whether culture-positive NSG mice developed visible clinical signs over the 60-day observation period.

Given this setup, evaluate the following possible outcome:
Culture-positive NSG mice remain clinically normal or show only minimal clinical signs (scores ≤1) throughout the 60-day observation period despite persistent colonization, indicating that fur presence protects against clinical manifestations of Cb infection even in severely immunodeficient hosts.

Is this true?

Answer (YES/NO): NO